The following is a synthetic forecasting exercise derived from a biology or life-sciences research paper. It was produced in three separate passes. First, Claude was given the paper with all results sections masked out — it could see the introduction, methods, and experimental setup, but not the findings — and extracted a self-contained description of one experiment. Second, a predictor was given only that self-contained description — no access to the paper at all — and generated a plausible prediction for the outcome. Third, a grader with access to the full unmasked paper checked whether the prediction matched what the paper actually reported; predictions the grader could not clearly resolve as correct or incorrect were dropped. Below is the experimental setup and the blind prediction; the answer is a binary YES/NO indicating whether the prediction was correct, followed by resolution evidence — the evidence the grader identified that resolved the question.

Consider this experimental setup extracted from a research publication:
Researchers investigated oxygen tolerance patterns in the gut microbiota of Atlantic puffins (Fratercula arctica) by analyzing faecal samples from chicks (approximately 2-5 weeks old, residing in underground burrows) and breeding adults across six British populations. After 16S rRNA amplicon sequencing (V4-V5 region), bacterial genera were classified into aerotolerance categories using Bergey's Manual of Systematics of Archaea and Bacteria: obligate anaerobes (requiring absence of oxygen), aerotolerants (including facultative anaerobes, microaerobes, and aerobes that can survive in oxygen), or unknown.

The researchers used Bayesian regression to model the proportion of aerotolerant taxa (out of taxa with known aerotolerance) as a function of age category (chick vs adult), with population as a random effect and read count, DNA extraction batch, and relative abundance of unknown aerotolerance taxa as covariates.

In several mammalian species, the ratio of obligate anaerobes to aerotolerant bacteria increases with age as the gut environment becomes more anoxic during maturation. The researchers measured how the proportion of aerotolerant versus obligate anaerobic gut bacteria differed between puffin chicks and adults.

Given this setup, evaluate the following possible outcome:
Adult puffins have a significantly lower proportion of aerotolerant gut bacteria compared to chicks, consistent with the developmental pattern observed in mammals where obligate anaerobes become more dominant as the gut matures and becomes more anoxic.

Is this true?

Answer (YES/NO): NO